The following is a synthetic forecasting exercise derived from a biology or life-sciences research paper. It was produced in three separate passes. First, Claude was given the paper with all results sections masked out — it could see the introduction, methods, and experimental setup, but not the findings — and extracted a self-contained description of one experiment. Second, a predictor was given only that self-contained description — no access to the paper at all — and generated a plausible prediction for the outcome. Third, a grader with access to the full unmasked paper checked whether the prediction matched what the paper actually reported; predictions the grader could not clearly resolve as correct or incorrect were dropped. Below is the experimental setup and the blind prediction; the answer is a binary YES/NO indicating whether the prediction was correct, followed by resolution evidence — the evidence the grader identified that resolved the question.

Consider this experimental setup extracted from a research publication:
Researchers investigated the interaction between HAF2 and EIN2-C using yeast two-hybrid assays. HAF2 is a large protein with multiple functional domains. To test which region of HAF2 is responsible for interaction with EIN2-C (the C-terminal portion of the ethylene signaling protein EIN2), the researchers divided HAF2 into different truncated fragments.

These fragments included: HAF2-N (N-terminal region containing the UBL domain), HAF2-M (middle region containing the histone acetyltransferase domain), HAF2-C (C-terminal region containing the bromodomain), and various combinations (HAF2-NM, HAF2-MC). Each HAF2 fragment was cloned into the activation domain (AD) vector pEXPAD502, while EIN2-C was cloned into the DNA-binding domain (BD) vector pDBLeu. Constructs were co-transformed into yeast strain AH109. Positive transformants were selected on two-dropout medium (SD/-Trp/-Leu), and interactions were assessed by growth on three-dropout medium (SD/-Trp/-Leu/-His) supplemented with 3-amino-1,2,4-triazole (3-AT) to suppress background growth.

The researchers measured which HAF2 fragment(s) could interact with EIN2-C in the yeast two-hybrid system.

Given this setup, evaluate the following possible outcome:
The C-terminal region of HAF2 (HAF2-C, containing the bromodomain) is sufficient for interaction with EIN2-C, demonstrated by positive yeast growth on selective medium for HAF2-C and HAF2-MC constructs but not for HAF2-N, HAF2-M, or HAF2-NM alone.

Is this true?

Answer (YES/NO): YES